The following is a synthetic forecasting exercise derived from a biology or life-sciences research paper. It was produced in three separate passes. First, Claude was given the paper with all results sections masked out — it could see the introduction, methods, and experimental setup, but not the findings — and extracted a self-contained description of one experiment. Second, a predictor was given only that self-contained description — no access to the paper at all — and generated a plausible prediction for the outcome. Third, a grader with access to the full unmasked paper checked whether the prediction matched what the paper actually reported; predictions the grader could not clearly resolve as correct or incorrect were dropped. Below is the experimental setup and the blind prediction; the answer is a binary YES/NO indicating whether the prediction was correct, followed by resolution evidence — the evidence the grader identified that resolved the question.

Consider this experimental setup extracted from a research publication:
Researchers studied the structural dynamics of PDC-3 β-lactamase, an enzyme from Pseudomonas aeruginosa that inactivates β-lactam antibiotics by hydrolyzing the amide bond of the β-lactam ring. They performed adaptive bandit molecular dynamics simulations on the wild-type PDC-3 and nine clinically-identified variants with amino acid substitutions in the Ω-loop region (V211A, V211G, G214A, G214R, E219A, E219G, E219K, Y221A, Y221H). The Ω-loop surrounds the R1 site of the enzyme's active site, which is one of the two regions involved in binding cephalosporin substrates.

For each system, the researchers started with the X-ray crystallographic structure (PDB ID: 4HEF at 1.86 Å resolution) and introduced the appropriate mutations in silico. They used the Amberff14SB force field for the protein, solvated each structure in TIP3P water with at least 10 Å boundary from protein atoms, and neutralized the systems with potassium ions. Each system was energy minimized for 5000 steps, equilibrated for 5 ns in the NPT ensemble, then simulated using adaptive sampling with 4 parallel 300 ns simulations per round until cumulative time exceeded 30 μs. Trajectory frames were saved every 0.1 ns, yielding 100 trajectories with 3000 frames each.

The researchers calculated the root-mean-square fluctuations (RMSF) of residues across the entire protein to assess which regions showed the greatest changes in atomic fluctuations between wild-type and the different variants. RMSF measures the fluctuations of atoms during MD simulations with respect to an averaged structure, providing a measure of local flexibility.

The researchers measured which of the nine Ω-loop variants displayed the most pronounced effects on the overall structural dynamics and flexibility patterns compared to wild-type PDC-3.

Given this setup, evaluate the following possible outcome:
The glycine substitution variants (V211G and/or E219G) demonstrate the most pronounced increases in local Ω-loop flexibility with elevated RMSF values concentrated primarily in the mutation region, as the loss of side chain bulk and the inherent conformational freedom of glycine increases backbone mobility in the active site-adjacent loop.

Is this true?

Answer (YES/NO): NO